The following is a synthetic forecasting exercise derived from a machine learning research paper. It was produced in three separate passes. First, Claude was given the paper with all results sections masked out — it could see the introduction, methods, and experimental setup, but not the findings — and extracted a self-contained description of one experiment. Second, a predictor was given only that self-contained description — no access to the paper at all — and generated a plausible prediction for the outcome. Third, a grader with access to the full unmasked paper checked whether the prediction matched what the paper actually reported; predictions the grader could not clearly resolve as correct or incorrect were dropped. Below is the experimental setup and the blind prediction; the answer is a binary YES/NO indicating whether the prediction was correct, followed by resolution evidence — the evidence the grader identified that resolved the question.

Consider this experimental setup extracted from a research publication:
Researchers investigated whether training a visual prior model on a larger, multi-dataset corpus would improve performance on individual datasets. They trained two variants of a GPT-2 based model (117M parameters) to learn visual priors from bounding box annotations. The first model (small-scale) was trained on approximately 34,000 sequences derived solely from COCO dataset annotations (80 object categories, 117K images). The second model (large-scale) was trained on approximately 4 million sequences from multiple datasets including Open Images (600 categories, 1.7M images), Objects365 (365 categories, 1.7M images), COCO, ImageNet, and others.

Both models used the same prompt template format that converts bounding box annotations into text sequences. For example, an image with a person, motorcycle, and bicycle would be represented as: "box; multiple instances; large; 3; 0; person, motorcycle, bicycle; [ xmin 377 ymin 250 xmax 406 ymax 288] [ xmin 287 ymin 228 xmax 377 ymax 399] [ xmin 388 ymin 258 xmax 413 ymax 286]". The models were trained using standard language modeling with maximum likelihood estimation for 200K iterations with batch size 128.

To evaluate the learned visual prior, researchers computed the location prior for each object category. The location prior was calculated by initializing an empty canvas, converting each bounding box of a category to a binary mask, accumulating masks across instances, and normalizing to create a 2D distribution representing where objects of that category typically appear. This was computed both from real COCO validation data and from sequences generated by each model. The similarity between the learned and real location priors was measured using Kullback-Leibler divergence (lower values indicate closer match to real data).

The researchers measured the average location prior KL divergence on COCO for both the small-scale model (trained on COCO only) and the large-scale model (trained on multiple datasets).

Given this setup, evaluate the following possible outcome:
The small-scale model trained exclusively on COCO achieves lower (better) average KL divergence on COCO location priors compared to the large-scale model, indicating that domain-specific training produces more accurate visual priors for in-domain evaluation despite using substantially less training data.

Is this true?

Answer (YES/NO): YES